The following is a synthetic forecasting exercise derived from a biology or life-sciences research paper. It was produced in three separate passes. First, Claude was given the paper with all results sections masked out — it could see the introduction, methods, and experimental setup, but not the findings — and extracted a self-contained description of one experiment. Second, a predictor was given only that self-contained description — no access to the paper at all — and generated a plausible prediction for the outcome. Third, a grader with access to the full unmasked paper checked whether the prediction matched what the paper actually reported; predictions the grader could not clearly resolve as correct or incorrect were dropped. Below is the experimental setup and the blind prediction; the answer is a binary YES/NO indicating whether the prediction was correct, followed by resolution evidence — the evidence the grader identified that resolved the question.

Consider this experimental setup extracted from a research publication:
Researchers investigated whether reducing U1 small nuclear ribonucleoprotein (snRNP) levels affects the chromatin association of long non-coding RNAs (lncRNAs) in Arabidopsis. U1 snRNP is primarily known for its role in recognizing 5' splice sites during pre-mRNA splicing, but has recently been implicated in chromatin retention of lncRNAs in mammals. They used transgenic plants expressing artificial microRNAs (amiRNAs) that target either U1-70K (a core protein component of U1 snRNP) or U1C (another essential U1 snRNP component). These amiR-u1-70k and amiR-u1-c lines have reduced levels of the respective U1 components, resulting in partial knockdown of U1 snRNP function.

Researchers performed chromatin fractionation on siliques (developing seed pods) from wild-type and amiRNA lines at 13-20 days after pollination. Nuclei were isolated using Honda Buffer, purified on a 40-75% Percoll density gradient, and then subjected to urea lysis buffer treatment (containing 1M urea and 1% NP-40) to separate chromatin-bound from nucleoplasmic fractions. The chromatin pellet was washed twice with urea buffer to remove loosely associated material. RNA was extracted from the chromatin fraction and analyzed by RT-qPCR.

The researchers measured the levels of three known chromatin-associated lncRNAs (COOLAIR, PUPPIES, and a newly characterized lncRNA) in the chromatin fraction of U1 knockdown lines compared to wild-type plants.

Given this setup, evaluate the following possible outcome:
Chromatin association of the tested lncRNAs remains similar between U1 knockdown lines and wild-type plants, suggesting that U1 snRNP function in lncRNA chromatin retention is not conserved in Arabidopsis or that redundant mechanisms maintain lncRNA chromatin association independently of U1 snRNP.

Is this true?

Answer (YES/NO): NO